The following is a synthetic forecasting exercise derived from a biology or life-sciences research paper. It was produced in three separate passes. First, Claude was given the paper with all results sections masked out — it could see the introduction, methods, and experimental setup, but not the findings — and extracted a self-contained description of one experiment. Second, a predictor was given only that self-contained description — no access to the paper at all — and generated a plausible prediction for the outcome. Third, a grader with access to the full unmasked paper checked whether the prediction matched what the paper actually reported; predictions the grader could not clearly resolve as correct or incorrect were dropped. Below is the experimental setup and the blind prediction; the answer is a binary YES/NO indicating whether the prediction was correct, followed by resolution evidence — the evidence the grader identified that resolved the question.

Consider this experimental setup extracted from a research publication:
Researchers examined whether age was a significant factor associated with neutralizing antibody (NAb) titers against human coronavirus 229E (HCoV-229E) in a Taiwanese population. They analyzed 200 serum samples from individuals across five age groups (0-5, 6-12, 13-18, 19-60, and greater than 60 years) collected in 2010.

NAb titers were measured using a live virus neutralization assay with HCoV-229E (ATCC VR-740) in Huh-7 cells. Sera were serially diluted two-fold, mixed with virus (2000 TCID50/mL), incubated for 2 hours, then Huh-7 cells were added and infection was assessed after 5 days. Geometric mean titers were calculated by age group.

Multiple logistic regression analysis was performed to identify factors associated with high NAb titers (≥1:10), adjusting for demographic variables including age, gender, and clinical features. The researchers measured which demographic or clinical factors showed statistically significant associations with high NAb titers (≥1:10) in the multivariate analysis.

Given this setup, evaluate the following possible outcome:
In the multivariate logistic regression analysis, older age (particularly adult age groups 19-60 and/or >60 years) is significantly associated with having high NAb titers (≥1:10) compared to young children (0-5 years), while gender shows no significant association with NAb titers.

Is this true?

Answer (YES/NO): NO